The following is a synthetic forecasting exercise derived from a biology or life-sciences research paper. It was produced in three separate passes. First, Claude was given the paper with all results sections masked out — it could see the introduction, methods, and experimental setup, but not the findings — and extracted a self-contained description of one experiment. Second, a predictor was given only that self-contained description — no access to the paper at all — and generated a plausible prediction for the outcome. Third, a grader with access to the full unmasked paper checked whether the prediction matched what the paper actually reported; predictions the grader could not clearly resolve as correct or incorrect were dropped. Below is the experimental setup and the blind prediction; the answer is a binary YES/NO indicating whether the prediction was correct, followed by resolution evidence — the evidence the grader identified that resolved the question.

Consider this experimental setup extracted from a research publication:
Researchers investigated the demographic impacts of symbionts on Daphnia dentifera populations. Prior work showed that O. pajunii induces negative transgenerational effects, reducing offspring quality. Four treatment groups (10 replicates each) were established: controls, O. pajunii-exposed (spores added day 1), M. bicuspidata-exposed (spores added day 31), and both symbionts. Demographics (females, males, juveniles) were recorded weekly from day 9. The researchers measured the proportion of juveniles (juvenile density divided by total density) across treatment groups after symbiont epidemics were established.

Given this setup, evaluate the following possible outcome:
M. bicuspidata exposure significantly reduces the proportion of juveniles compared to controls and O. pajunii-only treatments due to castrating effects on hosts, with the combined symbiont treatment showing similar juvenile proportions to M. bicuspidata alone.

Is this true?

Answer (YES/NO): NO